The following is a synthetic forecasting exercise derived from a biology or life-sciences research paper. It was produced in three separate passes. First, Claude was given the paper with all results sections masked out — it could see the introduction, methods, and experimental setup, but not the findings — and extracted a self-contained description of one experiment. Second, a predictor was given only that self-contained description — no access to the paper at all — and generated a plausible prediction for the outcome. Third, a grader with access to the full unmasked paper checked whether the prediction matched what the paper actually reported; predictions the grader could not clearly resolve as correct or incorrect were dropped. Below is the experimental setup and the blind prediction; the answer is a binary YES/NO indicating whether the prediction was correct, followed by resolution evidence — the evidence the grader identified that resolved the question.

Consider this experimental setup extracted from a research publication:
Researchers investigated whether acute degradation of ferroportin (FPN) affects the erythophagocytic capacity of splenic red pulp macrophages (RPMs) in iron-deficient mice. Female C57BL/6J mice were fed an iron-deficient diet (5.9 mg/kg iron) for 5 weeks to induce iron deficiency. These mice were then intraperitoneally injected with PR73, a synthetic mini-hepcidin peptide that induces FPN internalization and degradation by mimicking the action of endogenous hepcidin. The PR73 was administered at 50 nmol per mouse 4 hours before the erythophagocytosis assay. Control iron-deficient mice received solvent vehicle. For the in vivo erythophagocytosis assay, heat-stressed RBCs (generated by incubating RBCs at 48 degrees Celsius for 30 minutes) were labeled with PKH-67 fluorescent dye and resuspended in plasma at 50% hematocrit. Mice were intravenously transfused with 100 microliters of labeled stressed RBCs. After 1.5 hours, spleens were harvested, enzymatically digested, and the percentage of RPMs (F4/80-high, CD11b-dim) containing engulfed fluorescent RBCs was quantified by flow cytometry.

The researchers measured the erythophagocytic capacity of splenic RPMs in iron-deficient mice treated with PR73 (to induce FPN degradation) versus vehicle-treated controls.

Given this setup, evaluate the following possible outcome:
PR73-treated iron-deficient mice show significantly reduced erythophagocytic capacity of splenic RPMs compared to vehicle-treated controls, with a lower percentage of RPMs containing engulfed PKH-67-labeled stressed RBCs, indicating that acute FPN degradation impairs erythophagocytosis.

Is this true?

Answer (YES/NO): YES